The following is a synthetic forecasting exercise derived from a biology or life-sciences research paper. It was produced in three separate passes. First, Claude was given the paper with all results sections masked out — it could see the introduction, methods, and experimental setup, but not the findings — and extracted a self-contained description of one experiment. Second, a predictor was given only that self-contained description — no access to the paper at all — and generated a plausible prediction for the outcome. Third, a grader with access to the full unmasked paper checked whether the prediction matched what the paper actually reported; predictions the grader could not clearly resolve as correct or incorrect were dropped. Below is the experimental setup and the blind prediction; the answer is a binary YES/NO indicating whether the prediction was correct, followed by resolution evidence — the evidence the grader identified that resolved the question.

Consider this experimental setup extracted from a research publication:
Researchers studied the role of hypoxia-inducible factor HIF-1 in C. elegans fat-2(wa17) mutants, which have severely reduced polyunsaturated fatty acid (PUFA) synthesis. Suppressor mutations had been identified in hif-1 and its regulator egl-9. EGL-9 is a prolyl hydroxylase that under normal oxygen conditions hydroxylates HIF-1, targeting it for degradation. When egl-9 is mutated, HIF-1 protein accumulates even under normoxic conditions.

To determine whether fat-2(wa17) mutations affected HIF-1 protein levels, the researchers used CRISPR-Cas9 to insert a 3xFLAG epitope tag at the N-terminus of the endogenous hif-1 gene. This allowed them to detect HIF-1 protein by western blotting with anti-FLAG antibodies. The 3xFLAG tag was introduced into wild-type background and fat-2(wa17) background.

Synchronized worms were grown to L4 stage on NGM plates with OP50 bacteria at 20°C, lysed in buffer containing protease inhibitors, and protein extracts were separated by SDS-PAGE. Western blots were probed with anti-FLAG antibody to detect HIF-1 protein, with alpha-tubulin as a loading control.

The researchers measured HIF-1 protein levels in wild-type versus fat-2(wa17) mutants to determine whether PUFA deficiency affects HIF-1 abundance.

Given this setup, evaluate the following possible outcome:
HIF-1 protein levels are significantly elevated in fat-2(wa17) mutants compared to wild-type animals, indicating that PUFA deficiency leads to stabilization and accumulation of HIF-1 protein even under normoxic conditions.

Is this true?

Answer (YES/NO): NO